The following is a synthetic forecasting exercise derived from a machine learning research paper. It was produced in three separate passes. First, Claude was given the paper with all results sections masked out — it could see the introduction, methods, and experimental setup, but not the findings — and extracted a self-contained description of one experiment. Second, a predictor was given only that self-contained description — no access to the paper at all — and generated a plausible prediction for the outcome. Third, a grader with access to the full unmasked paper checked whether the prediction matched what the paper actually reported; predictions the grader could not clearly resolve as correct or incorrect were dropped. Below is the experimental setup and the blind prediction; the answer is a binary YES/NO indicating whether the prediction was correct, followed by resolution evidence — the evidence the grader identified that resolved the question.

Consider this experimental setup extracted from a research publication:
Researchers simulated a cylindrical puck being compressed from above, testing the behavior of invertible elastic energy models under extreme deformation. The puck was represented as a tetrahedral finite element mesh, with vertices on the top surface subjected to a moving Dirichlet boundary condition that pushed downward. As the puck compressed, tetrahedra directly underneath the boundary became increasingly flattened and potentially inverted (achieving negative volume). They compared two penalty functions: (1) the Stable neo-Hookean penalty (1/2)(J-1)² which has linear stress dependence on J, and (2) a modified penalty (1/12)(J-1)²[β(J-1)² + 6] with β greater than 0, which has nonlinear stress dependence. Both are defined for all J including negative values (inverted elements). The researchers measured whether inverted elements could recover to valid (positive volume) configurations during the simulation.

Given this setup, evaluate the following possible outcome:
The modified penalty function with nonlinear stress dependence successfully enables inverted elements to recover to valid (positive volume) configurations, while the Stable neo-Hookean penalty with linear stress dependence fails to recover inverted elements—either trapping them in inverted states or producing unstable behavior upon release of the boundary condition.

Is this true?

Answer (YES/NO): NO